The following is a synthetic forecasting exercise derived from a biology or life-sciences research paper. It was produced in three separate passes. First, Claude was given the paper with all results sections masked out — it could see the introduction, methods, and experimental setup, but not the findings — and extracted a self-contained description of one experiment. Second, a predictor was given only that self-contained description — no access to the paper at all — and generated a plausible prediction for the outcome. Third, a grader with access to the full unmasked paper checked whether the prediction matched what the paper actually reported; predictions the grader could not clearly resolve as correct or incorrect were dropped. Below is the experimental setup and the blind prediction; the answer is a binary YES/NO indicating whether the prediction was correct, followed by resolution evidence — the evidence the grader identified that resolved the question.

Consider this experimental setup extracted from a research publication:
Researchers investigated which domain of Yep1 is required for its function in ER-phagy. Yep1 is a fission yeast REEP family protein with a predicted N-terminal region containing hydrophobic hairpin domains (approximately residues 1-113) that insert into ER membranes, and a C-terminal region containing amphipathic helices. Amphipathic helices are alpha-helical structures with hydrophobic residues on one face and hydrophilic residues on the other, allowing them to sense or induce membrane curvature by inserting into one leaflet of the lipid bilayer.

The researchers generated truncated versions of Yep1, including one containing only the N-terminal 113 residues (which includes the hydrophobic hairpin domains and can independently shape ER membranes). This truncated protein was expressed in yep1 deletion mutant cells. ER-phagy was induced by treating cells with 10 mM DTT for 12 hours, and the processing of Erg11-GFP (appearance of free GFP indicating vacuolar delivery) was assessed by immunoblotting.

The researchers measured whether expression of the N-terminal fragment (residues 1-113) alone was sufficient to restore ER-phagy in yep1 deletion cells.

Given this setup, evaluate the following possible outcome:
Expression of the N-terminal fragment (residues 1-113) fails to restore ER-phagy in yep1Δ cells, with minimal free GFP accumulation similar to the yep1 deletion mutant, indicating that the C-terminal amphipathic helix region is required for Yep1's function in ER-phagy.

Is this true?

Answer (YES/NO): YES